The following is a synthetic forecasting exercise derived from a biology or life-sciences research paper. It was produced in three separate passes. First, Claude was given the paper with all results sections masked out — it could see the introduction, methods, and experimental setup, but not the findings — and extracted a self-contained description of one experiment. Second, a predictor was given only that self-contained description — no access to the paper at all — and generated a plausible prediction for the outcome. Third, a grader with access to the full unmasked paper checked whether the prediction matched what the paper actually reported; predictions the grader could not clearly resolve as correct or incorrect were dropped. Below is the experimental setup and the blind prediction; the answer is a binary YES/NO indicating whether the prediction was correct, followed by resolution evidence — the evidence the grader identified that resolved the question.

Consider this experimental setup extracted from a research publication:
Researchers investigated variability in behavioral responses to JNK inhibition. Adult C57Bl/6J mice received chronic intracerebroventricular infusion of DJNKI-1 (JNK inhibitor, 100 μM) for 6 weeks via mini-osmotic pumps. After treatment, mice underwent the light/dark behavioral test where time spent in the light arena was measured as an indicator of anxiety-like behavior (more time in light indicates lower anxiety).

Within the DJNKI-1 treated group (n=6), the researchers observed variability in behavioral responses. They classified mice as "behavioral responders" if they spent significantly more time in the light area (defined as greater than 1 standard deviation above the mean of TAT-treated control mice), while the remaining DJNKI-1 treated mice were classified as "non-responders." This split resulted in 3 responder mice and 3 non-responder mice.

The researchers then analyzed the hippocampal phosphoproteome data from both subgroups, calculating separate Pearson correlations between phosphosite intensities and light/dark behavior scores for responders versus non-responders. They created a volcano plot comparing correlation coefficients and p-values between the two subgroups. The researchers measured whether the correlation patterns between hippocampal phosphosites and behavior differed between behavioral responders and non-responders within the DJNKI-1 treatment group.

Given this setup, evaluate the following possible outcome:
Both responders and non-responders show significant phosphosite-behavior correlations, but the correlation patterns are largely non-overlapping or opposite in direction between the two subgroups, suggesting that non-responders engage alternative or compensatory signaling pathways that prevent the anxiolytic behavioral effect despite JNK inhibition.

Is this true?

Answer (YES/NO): YES